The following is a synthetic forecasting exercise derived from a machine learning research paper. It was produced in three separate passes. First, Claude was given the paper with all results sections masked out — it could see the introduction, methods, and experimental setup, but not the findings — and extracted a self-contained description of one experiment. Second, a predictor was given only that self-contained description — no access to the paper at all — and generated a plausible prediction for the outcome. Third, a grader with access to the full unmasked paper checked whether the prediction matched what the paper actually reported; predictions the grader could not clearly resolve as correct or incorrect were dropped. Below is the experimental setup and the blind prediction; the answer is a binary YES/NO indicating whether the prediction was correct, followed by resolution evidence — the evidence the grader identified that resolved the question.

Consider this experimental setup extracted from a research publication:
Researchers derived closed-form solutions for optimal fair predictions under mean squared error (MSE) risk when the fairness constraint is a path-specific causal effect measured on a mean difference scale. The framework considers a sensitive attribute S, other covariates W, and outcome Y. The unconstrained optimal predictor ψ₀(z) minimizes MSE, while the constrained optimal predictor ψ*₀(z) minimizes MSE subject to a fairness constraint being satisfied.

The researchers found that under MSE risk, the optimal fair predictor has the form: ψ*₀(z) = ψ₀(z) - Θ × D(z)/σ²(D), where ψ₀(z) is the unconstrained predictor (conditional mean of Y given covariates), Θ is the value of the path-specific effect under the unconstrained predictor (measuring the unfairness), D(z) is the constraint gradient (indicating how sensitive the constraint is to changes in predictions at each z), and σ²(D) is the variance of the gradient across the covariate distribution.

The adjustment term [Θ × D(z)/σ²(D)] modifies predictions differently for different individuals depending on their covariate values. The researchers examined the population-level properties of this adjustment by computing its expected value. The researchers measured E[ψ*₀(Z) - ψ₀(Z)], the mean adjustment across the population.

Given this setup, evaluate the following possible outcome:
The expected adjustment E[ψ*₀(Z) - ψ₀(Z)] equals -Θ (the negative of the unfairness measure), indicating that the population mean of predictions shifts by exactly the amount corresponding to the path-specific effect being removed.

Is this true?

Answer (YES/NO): NO